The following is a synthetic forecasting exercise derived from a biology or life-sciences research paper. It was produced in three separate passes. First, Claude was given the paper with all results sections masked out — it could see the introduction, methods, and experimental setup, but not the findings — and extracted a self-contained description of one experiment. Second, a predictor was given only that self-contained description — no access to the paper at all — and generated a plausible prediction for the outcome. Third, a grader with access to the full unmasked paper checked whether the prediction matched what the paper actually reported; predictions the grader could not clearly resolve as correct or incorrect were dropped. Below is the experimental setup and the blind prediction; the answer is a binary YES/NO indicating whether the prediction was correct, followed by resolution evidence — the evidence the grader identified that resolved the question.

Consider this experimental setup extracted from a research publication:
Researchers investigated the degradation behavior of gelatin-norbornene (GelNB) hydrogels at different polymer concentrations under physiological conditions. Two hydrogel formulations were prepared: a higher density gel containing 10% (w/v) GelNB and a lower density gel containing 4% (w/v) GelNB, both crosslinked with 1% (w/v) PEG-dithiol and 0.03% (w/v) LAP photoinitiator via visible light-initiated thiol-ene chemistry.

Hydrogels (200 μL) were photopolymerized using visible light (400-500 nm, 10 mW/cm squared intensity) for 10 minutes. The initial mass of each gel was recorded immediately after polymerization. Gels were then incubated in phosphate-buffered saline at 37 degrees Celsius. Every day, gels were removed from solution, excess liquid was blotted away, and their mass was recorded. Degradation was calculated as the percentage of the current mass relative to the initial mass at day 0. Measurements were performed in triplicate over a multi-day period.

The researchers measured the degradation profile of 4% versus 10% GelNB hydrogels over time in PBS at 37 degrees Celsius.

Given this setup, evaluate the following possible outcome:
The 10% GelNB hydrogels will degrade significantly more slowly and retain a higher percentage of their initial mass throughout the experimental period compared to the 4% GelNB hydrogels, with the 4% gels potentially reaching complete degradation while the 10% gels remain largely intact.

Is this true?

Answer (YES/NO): YES